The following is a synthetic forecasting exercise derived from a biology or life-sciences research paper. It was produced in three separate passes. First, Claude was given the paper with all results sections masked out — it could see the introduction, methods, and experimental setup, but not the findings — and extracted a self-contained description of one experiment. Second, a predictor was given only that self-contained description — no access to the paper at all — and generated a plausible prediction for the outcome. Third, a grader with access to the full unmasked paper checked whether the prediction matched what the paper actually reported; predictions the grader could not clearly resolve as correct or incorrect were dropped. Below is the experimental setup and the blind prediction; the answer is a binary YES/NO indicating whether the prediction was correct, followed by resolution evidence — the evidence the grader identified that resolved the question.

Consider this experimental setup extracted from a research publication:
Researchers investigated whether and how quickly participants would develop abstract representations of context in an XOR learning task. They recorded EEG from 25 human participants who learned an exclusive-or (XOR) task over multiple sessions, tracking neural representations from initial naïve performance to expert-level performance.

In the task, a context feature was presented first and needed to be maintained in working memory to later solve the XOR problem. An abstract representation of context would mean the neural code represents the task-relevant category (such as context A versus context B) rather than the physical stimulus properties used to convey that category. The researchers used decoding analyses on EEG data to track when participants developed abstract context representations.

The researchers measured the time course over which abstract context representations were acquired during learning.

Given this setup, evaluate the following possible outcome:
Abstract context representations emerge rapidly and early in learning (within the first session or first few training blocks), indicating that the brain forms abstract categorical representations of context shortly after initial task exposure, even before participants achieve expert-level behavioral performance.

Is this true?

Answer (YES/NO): NO